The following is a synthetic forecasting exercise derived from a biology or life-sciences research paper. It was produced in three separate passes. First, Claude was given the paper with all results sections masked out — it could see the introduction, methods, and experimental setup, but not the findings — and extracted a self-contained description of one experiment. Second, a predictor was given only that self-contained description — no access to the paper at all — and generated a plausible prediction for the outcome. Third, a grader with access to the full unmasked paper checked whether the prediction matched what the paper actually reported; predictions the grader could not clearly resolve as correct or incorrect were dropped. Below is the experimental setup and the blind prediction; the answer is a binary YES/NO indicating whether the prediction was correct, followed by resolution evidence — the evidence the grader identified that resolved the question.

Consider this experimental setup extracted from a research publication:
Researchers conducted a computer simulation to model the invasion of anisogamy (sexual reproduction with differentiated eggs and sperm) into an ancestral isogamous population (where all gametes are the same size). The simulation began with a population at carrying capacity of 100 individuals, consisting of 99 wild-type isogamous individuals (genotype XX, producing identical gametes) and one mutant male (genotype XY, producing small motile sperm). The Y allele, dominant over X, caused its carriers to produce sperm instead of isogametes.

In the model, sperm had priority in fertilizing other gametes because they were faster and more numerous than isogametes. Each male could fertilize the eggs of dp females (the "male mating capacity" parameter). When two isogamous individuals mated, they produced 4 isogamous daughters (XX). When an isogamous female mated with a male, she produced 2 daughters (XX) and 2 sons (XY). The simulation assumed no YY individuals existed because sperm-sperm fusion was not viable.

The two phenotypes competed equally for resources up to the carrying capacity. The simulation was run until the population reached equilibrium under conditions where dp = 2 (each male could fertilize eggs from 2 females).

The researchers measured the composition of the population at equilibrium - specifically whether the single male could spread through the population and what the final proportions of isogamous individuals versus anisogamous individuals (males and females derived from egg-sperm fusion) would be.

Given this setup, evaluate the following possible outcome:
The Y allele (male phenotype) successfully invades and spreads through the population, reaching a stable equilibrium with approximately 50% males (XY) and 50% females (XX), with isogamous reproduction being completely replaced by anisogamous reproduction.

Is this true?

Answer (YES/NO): YES